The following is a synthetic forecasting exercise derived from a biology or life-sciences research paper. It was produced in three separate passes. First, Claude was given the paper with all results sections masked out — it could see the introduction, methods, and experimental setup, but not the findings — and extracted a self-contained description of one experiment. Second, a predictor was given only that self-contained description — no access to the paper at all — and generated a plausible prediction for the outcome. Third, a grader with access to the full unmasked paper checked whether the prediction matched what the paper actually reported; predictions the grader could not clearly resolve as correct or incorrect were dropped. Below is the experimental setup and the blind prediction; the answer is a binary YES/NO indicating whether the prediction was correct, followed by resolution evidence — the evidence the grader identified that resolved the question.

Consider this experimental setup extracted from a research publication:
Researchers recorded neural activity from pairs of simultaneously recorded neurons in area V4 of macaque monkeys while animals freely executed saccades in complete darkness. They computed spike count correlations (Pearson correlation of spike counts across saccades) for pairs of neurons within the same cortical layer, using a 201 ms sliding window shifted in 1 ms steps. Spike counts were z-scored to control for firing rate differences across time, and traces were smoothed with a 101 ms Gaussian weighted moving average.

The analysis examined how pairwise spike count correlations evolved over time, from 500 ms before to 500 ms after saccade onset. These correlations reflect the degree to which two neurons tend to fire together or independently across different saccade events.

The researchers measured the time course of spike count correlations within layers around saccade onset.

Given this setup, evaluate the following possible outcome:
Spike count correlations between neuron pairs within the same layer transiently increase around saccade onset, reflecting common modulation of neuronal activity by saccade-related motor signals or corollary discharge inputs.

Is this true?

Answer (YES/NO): YES